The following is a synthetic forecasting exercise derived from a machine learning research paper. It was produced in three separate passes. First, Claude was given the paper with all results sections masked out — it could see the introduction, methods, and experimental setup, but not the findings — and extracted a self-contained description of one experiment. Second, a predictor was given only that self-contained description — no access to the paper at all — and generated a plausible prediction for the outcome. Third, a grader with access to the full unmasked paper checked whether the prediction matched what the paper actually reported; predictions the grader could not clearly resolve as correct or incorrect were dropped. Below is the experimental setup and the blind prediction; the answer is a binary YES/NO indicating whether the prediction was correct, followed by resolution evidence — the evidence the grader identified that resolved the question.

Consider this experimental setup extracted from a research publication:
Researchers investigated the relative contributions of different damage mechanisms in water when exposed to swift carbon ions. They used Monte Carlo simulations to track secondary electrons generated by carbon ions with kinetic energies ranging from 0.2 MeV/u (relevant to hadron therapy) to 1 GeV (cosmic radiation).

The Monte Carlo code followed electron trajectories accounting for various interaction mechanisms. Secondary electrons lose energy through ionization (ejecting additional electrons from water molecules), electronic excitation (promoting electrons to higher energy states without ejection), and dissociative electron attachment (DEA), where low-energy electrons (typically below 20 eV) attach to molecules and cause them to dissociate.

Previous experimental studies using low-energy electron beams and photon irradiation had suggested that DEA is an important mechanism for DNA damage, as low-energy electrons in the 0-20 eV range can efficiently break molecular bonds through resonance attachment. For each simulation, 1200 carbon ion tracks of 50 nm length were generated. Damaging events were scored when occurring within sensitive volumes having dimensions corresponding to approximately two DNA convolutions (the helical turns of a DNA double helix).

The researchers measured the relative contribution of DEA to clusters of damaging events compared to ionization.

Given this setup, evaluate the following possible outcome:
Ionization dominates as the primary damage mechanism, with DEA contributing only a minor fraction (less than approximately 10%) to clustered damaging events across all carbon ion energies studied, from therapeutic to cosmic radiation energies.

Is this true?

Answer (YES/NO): NO